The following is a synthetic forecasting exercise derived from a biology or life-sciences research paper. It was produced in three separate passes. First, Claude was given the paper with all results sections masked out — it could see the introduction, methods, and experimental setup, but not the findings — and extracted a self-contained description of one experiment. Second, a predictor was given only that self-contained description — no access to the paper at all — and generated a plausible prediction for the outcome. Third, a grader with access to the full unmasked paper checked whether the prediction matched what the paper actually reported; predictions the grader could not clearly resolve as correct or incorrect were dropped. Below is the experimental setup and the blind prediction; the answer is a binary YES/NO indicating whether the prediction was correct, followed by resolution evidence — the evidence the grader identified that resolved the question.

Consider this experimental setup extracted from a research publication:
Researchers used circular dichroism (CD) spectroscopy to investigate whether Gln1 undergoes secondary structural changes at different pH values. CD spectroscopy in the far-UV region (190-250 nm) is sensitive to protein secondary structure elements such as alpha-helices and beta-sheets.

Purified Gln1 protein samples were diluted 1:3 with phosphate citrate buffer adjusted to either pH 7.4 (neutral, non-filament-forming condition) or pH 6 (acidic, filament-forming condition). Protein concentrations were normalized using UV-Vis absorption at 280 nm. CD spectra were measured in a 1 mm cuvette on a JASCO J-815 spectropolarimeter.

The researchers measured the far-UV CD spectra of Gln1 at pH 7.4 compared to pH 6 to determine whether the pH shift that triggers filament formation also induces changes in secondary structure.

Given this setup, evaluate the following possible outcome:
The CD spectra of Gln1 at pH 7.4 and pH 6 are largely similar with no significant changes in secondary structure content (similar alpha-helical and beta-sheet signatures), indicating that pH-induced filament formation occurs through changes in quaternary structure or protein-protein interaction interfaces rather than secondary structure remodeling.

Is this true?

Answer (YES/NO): YES